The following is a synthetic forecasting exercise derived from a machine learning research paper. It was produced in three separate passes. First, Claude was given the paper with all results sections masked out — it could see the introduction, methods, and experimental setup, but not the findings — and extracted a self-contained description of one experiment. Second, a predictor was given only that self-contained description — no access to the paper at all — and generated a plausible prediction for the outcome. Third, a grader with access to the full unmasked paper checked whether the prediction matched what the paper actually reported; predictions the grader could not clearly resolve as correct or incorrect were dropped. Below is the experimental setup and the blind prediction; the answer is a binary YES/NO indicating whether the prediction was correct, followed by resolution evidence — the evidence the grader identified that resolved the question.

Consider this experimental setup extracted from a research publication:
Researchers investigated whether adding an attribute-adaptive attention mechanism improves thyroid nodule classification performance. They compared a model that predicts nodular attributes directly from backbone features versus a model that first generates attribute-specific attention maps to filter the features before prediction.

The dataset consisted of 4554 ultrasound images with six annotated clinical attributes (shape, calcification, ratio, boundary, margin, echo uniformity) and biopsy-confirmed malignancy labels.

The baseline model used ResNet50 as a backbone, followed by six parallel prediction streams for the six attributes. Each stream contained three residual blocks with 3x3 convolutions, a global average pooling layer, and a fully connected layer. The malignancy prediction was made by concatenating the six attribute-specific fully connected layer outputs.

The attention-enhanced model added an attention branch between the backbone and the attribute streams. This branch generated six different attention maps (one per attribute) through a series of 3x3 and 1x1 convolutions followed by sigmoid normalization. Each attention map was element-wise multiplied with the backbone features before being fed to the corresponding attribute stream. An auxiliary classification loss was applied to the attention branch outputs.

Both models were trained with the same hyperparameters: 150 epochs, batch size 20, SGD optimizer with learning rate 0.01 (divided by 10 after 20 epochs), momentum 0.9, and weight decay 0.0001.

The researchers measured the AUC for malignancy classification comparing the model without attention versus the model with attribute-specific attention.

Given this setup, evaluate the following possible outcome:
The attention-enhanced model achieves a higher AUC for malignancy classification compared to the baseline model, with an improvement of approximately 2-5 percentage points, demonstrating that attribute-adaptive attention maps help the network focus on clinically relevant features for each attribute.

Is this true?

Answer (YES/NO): NO